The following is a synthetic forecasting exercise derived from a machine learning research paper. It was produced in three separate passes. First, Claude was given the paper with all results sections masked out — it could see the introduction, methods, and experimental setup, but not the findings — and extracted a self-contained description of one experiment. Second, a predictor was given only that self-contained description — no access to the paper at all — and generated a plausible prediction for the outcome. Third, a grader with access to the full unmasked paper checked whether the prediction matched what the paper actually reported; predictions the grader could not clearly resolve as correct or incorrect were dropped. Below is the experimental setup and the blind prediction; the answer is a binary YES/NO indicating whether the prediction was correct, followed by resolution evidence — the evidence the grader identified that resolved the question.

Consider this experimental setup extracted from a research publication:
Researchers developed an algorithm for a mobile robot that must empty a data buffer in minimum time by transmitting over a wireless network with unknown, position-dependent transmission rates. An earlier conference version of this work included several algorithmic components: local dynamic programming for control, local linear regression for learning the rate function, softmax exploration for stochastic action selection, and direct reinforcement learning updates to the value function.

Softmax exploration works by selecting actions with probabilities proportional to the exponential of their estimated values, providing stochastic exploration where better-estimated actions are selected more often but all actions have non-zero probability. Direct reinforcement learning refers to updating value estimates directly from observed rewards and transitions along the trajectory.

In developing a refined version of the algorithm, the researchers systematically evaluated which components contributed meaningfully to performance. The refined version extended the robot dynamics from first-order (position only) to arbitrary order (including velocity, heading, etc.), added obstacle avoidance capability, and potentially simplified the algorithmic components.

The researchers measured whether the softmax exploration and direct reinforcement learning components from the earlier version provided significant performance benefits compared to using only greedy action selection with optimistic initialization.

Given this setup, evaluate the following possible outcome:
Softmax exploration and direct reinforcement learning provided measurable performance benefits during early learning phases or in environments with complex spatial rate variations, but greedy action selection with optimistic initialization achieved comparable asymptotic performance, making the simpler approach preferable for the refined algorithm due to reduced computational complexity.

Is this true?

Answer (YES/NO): NO